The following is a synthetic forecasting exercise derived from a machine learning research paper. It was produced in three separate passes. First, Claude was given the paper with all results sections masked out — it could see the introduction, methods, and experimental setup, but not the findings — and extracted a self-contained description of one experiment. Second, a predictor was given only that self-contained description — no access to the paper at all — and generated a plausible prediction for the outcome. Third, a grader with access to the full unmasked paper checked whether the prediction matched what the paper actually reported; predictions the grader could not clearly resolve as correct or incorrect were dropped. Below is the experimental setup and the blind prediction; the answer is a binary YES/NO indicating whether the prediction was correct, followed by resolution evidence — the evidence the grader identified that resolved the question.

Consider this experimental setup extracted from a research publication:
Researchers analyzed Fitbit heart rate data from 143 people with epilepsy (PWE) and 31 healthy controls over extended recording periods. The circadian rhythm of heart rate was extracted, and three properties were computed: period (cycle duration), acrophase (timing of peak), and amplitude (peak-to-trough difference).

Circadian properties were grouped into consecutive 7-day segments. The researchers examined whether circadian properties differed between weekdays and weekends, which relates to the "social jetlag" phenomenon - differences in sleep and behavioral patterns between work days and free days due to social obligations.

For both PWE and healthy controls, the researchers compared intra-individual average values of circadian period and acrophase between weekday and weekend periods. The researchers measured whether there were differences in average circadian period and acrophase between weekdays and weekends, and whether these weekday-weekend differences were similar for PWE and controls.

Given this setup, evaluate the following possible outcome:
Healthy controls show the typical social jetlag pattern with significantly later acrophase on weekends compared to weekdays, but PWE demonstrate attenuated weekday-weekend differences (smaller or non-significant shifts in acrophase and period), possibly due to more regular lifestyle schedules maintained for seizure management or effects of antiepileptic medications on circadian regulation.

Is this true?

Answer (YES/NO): NO